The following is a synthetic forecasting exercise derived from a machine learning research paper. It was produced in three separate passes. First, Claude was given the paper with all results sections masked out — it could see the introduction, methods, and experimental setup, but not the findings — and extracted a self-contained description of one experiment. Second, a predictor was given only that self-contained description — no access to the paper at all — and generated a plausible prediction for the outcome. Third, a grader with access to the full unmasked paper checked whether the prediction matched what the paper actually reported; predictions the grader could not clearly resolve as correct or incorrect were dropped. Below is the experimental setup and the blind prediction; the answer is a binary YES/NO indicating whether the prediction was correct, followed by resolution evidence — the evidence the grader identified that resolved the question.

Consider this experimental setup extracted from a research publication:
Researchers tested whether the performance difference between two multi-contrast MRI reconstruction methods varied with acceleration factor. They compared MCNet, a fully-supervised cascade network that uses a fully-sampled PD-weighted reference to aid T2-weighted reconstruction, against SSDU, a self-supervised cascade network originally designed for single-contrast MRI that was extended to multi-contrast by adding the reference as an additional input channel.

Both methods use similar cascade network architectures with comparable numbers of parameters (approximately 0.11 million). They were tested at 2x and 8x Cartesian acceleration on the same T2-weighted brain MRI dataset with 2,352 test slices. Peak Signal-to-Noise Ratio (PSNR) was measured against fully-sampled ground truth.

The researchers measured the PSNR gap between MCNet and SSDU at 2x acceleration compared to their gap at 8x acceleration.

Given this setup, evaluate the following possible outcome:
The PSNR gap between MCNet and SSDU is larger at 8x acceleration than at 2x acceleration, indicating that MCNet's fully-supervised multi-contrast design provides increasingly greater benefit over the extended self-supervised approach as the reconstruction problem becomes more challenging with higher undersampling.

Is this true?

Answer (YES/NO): NO